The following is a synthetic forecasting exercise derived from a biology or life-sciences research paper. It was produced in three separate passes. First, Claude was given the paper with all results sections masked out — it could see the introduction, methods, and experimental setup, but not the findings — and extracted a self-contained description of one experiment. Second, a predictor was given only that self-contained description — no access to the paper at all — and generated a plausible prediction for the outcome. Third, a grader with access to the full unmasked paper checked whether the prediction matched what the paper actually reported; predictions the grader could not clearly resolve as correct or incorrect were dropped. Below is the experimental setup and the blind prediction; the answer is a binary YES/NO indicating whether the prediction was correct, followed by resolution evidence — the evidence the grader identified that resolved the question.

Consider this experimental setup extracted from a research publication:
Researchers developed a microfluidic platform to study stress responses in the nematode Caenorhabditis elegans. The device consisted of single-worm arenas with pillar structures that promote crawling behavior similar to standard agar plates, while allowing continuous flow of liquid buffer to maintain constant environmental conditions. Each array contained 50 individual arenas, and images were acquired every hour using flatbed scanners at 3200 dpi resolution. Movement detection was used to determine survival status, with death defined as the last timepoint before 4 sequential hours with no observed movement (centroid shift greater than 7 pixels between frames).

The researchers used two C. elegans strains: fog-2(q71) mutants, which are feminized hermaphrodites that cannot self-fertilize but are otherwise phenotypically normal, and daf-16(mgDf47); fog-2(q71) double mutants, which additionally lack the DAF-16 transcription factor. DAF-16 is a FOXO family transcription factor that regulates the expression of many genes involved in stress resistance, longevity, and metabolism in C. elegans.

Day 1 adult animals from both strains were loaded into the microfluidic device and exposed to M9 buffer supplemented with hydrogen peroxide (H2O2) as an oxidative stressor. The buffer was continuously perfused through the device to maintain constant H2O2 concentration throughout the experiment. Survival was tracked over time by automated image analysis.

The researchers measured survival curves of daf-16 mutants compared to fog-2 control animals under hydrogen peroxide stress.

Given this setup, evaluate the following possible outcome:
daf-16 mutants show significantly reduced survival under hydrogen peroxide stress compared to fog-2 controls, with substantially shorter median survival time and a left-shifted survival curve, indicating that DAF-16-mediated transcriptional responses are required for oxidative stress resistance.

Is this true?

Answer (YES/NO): YES